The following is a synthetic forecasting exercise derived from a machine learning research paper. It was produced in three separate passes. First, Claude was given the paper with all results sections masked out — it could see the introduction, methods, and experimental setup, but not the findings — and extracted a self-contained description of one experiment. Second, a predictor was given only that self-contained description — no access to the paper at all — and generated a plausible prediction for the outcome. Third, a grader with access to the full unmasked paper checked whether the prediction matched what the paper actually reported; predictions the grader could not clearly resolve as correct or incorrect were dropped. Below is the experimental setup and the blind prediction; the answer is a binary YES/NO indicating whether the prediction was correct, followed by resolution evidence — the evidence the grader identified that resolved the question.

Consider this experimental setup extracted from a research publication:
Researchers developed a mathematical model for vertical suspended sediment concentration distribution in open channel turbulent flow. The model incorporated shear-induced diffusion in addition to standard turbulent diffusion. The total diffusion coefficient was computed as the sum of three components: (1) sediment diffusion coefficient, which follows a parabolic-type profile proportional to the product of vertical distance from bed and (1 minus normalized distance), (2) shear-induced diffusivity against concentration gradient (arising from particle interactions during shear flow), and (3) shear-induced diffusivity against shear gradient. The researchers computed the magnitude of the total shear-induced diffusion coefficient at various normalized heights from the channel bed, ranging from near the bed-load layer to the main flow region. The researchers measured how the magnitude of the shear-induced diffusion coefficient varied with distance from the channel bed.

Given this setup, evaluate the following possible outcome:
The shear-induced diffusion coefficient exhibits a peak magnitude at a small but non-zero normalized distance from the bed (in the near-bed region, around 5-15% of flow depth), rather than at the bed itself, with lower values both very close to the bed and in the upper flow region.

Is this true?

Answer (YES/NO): NO